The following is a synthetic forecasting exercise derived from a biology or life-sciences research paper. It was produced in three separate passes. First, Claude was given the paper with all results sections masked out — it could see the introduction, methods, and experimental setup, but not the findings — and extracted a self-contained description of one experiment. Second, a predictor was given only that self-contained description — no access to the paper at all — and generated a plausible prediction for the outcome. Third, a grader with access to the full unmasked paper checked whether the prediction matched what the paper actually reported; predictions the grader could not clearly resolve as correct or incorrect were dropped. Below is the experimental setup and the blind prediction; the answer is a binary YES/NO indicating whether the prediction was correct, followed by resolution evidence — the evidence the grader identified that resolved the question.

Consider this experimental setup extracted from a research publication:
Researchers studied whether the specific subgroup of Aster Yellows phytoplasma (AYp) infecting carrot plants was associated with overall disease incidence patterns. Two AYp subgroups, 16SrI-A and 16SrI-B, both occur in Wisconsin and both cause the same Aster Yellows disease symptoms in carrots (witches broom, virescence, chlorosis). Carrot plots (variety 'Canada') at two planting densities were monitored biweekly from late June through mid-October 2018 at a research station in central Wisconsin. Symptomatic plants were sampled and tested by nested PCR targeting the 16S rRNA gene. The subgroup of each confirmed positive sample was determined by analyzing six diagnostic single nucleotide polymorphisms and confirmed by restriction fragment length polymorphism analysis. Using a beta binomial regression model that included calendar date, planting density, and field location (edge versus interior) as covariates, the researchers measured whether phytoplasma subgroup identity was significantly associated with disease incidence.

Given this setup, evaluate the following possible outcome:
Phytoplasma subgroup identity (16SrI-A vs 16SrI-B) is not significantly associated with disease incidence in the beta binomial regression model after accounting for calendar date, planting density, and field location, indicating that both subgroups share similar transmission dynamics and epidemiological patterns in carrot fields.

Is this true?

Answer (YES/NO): NO